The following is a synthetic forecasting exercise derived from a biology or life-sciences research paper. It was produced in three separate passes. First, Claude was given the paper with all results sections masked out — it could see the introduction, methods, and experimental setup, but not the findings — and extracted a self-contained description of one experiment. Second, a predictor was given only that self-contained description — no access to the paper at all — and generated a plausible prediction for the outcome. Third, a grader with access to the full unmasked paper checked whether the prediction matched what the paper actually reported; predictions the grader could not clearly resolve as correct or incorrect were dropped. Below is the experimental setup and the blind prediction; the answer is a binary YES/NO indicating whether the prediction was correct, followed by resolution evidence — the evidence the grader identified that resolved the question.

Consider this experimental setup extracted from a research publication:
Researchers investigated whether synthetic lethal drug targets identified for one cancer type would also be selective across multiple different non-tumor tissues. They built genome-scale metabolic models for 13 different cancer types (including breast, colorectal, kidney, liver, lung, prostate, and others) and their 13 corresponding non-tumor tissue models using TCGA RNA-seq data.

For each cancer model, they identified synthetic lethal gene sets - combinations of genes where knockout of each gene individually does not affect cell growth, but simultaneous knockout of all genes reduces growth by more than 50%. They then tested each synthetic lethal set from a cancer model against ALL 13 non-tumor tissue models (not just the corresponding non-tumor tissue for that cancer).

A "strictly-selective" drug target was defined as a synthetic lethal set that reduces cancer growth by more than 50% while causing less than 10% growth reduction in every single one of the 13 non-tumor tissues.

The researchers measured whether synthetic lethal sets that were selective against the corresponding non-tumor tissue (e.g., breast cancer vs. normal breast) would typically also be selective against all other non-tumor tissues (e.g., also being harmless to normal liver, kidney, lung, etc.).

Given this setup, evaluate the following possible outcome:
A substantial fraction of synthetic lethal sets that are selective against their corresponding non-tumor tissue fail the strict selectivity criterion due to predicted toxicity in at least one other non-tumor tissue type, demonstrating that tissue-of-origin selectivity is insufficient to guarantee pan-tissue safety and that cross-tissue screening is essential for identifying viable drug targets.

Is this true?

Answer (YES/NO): YES